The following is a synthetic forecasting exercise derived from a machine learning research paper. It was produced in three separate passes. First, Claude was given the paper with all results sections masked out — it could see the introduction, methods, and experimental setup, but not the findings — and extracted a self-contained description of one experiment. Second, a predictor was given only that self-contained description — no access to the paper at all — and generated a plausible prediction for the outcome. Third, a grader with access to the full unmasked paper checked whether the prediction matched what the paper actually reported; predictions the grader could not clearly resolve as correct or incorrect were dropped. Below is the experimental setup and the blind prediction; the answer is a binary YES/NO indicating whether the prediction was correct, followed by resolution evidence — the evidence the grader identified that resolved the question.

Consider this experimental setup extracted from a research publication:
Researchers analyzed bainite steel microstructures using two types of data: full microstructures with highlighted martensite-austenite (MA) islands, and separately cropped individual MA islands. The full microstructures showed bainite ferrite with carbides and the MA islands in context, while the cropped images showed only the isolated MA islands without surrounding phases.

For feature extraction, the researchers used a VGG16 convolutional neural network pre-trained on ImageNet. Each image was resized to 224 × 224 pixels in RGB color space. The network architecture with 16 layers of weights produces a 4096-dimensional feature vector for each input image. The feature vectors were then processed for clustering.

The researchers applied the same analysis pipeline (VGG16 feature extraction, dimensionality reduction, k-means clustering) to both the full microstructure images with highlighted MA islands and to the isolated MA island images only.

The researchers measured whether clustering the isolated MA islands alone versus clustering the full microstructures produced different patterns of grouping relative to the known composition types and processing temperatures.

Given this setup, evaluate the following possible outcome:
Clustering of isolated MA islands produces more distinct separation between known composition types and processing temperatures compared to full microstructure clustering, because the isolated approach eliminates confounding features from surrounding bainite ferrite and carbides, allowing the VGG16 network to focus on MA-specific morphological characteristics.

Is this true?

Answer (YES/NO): NO